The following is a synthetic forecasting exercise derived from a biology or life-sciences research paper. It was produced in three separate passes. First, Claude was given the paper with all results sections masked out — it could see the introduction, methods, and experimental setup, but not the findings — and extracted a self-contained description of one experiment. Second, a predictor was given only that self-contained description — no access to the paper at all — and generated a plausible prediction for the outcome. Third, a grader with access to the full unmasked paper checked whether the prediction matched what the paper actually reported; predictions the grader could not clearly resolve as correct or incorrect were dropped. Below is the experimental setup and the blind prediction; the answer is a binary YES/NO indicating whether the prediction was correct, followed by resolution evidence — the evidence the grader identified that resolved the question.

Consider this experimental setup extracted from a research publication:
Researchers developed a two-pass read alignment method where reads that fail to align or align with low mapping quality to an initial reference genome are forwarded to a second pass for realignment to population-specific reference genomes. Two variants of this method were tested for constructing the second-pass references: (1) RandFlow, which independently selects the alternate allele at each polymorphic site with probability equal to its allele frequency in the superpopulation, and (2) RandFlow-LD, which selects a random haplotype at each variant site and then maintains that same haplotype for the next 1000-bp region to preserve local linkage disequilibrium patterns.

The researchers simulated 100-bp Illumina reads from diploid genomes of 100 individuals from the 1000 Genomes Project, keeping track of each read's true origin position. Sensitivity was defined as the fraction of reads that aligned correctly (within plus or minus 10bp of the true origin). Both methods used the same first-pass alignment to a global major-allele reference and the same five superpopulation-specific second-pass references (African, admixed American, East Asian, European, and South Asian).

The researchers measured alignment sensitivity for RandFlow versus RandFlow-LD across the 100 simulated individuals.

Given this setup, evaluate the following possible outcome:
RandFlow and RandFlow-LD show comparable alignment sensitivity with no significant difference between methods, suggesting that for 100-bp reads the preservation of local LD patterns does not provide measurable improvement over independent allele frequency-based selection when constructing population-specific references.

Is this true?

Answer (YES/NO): NO